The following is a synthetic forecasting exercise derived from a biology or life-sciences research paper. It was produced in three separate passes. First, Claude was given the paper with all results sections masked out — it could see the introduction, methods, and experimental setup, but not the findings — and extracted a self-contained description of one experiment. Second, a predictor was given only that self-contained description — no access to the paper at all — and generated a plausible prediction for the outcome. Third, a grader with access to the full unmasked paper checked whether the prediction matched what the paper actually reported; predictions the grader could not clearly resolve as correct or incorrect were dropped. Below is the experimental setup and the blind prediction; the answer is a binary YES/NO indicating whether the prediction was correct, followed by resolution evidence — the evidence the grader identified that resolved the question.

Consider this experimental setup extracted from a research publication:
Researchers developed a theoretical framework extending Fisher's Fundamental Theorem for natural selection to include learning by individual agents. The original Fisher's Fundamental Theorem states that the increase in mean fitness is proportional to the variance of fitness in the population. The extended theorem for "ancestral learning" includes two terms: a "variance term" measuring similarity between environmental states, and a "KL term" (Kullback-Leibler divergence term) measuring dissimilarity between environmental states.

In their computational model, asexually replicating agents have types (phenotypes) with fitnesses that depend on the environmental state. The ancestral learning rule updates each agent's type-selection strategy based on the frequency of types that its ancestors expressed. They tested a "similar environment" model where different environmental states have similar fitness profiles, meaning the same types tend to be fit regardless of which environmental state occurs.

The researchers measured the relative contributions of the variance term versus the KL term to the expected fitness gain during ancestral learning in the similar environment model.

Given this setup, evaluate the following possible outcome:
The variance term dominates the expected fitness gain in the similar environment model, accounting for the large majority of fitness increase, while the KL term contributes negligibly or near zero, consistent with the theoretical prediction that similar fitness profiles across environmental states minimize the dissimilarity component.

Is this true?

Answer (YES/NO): YES